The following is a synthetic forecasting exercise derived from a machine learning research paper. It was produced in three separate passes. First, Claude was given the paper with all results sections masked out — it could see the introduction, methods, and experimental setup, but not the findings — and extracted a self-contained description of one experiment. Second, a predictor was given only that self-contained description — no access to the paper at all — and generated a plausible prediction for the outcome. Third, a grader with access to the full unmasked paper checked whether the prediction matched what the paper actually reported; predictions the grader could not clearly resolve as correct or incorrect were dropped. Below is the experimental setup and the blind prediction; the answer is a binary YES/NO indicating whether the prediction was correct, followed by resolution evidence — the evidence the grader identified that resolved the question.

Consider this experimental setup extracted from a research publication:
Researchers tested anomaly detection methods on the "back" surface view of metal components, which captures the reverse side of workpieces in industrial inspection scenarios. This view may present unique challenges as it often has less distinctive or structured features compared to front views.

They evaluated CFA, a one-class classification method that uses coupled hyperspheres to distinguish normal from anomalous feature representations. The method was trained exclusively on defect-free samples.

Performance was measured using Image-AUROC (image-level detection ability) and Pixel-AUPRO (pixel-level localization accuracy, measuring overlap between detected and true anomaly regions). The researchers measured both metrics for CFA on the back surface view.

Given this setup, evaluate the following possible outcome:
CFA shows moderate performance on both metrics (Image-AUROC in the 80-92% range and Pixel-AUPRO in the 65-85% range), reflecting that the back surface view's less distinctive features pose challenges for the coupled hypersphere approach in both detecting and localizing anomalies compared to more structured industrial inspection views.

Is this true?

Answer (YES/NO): NO